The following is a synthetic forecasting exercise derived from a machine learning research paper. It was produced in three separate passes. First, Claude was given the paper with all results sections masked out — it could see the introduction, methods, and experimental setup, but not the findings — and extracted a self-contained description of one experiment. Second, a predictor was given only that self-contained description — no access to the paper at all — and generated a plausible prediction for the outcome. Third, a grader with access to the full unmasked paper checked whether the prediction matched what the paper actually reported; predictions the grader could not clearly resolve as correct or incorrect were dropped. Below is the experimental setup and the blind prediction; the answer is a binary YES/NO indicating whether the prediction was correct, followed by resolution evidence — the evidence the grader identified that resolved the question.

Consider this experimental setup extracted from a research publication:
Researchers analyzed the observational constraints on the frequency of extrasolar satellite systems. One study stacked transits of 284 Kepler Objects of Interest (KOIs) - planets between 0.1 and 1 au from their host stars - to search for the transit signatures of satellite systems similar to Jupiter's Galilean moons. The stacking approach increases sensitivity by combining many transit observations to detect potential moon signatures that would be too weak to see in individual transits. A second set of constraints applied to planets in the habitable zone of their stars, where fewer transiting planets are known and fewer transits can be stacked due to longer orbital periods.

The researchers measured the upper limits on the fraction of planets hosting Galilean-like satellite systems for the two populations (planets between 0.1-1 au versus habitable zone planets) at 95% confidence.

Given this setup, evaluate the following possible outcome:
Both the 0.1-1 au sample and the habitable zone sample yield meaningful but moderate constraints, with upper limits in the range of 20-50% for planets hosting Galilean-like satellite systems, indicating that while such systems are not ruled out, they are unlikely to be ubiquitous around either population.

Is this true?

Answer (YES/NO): NO